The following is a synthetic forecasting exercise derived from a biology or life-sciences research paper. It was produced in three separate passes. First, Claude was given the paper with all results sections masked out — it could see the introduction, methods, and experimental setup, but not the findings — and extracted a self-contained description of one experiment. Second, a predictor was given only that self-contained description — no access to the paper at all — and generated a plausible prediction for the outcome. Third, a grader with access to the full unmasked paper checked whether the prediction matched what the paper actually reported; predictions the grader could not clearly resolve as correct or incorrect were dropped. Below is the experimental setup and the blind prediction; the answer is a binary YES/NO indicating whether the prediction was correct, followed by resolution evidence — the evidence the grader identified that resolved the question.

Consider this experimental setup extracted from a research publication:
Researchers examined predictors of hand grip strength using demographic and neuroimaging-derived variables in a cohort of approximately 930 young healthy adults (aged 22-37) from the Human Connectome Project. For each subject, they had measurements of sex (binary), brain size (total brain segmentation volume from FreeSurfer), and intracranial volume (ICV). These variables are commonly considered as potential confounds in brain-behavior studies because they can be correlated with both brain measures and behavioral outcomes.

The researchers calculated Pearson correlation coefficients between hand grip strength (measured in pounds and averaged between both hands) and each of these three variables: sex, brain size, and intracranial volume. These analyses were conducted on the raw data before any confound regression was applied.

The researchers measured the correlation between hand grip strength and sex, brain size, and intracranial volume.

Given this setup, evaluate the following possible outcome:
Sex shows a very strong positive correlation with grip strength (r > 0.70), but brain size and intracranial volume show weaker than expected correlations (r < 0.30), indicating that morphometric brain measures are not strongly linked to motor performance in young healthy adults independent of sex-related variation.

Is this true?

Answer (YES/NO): NO